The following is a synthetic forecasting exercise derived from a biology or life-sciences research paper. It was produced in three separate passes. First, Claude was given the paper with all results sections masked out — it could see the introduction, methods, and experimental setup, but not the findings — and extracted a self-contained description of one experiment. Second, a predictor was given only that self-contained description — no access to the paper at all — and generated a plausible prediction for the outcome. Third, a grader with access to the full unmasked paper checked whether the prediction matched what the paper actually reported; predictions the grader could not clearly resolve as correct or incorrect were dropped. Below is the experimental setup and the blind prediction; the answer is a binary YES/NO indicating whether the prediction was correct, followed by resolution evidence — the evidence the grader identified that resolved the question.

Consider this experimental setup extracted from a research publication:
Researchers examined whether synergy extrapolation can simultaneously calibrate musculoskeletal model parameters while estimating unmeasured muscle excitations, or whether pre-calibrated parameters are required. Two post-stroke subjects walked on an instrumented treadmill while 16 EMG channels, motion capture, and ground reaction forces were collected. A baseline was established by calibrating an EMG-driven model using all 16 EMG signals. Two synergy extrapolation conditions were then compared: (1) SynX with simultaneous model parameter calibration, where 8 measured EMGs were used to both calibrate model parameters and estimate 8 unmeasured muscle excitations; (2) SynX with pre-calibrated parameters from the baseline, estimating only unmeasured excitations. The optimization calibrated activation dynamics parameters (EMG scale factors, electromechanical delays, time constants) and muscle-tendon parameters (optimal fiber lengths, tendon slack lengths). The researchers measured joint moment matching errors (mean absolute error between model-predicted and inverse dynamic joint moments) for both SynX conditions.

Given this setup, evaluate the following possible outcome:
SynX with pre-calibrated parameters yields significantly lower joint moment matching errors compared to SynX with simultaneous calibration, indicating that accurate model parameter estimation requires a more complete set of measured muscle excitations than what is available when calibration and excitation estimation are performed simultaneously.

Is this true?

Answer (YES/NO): NO